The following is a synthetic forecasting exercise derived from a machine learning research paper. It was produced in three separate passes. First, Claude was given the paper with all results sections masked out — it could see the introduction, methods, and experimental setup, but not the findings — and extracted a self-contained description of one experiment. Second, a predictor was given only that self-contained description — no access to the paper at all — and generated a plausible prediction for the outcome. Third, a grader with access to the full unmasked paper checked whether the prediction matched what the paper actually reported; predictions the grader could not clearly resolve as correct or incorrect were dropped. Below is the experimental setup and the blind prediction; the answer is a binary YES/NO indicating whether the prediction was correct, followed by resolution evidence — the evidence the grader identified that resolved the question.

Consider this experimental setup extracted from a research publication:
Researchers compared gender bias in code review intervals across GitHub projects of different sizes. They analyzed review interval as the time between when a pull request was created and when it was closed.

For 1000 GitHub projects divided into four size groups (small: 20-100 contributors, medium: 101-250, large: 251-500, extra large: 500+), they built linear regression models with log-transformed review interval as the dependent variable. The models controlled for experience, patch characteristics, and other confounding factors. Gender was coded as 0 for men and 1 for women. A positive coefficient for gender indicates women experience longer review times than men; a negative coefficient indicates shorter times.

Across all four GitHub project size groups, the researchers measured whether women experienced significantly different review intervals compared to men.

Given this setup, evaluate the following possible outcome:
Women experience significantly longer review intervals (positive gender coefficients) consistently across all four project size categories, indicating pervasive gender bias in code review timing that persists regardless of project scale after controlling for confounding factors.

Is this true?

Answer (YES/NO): NO